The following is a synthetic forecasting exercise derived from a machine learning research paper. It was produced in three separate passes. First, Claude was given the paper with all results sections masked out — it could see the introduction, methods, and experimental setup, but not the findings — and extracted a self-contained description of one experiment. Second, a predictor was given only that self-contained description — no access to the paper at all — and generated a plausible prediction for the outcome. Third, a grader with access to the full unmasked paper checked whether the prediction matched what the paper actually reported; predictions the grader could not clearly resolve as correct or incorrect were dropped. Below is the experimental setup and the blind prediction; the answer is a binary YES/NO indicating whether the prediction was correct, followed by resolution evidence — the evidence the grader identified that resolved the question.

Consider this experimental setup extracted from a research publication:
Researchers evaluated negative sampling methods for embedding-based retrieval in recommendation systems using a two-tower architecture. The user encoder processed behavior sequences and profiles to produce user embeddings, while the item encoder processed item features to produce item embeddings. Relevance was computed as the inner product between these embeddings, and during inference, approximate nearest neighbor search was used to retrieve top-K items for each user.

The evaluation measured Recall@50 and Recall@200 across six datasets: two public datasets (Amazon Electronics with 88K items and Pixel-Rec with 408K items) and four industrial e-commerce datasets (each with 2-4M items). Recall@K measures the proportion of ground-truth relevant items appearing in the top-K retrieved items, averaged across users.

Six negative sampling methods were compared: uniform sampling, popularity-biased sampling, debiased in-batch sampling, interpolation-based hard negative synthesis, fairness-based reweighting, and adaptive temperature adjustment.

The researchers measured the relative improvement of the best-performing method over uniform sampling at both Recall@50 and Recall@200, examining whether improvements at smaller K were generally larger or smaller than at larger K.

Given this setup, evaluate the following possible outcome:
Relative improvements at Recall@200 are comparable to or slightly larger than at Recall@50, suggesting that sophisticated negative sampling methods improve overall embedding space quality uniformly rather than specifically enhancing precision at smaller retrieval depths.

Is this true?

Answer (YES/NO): NO